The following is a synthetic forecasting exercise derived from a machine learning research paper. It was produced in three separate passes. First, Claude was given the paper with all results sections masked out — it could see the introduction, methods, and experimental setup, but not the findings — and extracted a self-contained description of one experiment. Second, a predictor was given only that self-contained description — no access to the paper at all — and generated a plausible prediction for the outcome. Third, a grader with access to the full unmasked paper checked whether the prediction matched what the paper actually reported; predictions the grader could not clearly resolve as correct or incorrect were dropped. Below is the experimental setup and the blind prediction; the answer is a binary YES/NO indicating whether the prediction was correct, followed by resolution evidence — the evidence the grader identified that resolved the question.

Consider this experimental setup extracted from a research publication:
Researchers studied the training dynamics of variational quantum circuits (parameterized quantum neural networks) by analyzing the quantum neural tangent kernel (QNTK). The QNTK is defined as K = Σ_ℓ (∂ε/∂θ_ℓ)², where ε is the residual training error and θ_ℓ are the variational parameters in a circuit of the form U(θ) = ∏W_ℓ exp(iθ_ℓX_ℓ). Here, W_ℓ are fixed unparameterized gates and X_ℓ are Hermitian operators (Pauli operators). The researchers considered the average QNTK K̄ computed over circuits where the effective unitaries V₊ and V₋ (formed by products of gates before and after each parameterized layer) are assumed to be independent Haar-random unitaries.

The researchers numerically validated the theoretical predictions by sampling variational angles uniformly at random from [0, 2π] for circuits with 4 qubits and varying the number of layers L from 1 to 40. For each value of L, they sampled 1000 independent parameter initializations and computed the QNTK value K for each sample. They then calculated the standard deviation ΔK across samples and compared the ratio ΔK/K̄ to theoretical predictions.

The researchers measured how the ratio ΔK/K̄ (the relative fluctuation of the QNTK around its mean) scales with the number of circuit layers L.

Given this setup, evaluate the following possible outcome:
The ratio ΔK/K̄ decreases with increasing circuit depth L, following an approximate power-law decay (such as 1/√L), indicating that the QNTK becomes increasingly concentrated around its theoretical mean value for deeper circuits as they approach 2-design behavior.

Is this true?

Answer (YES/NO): YES